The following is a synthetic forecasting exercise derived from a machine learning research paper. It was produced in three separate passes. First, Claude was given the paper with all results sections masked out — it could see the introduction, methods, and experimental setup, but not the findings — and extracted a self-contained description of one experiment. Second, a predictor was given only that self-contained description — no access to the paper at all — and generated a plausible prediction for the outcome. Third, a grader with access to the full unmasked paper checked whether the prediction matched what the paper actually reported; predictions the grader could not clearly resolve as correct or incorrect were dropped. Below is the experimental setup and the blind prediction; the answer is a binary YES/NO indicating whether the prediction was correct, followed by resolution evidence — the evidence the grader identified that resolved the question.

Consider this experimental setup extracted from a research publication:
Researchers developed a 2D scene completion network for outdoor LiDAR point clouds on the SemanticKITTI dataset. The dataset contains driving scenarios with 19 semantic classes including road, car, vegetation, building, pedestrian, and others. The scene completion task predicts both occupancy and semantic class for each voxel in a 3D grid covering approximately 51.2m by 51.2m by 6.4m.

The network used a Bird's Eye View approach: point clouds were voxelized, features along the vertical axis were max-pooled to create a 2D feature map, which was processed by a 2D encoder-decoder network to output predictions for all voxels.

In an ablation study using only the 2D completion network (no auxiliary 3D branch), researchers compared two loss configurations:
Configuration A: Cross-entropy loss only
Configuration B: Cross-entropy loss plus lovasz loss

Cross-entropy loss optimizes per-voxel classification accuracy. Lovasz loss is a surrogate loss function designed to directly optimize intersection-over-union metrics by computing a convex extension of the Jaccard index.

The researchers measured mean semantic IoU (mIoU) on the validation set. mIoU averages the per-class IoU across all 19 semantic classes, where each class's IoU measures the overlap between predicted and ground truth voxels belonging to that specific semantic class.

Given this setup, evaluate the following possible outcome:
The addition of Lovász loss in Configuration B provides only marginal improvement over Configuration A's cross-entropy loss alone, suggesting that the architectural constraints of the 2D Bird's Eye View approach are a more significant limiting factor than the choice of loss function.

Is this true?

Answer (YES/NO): NO